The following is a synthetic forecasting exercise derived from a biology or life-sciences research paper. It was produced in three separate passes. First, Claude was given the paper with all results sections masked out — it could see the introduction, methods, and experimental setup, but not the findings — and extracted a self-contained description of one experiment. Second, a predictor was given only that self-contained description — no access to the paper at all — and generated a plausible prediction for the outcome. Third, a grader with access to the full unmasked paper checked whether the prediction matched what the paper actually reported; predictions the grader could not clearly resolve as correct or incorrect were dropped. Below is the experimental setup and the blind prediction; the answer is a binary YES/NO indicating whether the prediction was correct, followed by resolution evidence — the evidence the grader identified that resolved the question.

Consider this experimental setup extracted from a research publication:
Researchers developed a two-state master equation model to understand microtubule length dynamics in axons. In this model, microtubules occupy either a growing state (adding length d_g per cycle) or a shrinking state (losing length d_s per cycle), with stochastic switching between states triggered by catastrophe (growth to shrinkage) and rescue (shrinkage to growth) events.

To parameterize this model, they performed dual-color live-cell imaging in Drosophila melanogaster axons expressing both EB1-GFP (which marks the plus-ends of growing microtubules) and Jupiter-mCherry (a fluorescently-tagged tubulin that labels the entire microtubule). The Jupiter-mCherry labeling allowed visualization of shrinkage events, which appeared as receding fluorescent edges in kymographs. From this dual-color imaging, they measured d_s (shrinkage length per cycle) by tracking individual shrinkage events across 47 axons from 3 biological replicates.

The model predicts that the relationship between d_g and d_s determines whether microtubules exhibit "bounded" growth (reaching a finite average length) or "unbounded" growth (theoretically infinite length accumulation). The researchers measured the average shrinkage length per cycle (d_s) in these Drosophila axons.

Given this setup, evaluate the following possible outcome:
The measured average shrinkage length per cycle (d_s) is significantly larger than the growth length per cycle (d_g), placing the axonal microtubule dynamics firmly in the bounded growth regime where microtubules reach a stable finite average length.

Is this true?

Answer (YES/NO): NO